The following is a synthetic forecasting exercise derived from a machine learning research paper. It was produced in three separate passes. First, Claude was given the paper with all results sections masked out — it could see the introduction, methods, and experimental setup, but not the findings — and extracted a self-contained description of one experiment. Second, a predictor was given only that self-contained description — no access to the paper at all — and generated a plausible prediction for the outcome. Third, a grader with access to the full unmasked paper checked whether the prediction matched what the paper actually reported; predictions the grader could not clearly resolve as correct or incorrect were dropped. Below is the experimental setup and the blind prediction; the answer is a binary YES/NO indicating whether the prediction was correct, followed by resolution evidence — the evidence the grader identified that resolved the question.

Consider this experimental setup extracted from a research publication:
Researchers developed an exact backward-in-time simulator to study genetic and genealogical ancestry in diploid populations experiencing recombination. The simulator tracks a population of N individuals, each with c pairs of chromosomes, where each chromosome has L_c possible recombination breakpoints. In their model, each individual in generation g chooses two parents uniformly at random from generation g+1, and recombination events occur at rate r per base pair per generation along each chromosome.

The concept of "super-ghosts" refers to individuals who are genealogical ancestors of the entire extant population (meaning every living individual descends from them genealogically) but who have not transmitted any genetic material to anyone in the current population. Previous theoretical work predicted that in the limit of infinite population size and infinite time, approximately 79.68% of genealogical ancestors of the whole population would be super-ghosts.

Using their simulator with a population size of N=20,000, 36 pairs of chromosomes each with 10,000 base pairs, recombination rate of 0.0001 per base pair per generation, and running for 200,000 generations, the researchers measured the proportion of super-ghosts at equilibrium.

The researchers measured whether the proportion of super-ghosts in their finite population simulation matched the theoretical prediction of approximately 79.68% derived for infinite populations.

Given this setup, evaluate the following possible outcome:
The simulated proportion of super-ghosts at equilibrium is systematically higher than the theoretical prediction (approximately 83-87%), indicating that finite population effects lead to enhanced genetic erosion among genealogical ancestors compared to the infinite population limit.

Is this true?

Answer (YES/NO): NO